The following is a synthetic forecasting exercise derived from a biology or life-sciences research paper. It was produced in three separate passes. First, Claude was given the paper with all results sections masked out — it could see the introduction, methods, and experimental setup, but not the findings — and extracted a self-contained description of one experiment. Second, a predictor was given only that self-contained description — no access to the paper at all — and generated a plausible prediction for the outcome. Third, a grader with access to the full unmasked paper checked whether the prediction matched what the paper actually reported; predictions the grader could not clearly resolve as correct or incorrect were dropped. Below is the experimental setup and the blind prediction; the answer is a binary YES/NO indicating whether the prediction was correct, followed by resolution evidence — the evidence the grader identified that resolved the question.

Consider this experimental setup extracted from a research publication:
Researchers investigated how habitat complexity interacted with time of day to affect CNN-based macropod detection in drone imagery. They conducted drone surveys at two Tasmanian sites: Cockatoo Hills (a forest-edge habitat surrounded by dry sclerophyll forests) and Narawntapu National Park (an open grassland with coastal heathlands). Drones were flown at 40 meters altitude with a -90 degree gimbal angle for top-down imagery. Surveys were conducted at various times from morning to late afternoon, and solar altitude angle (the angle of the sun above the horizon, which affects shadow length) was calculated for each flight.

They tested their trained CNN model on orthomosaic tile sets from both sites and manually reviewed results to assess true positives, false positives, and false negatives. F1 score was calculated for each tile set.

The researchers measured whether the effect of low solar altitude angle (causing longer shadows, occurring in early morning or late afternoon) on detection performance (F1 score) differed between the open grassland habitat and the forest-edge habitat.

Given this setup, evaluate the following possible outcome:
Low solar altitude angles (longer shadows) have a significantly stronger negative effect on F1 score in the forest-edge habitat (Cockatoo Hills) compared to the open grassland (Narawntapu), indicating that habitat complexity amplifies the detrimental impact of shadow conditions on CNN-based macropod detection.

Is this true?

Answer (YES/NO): NO